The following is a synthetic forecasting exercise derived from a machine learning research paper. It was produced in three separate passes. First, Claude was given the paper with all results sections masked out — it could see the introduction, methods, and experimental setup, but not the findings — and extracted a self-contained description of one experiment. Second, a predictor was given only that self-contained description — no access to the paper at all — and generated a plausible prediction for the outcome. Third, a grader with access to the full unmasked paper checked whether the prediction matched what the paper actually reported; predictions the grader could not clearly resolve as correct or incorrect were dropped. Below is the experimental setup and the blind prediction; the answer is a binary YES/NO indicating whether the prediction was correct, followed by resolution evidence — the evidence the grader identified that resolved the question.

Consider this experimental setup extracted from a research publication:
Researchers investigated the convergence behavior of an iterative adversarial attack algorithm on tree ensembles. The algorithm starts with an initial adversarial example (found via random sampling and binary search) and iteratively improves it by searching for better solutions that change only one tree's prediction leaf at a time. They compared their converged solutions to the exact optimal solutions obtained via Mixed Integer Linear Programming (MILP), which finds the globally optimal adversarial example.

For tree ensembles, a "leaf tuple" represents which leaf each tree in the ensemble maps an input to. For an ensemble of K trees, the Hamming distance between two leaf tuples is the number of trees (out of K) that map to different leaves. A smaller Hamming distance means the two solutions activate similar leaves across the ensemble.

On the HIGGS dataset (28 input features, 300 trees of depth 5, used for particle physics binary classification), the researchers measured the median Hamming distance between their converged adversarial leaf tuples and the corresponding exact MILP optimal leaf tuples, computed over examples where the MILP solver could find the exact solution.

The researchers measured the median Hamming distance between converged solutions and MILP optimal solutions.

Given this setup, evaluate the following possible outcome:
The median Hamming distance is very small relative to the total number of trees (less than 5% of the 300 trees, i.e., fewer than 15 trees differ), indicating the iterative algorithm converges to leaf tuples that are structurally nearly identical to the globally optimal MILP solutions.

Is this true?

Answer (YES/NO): NO